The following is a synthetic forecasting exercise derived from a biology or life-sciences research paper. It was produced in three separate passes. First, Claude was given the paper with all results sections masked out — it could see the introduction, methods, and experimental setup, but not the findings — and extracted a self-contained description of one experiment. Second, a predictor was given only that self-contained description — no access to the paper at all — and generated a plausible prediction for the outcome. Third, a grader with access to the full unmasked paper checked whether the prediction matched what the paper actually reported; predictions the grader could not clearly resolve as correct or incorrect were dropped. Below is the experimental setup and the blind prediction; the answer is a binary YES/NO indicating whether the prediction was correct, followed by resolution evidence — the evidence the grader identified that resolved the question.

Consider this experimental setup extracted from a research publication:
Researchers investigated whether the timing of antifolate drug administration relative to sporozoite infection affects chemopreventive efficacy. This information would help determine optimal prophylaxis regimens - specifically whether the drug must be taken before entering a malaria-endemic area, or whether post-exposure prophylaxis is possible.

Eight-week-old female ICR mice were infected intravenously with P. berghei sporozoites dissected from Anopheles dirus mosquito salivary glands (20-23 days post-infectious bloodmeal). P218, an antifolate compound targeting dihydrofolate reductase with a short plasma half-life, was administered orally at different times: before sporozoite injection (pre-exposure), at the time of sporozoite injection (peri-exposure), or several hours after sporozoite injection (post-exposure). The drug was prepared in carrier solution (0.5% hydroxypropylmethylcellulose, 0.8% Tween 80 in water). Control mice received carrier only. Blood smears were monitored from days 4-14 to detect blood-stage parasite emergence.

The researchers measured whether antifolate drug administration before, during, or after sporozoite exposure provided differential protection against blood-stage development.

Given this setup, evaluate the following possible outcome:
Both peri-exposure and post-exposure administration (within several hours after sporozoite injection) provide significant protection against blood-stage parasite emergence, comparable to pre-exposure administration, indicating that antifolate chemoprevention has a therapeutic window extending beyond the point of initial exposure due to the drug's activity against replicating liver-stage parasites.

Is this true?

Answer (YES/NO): NO